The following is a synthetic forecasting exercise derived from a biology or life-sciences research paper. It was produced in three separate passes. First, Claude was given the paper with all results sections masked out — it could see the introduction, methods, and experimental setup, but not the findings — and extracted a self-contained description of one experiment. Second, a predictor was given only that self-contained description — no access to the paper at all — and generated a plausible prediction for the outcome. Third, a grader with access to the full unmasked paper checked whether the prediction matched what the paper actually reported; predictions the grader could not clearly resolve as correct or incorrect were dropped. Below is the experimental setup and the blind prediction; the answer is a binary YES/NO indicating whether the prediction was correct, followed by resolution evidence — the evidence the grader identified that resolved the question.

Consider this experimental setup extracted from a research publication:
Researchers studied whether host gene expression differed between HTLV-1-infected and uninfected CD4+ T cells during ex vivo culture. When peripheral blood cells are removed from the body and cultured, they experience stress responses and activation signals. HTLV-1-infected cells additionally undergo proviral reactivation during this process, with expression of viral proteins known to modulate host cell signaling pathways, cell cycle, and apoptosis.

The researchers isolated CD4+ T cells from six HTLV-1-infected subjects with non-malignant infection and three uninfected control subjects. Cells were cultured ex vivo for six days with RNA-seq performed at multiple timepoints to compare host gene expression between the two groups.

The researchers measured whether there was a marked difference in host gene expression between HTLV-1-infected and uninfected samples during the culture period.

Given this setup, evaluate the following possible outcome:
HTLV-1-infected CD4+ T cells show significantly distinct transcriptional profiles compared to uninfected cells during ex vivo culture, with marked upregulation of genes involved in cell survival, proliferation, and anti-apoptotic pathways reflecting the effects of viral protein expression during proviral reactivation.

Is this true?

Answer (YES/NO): YES